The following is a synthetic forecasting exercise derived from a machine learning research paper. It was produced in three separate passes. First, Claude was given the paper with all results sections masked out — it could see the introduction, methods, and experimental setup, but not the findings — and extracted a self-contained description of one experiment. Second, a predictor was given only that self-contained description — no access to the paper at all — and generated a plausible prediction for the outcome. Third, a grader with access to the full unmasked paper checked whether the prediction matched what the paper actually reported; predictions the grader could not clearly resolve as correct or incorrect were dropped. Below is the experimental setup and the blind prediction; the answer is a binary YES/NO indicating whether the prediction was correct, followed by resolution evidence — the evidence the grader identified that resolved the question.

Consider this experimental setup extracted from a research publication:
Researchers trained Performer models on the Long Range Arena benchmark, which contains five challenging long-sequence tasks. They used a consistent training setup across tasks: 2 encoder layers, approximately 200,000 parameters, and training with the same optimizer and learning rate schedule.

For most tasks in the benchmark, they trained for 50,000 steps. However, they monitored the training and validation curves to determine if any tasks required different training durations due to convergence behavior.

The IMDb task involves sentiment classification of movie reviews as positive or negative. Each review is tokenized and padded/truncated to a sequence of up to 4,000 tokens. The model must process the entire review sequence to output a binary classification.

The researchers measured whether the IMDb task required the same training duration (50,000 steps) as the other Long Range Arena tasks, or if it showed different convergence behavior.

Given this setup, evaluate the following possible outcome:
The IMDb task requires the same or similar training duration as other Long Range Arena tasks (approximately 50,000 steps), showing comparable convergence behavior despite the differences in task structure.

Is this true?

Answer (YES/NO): NO